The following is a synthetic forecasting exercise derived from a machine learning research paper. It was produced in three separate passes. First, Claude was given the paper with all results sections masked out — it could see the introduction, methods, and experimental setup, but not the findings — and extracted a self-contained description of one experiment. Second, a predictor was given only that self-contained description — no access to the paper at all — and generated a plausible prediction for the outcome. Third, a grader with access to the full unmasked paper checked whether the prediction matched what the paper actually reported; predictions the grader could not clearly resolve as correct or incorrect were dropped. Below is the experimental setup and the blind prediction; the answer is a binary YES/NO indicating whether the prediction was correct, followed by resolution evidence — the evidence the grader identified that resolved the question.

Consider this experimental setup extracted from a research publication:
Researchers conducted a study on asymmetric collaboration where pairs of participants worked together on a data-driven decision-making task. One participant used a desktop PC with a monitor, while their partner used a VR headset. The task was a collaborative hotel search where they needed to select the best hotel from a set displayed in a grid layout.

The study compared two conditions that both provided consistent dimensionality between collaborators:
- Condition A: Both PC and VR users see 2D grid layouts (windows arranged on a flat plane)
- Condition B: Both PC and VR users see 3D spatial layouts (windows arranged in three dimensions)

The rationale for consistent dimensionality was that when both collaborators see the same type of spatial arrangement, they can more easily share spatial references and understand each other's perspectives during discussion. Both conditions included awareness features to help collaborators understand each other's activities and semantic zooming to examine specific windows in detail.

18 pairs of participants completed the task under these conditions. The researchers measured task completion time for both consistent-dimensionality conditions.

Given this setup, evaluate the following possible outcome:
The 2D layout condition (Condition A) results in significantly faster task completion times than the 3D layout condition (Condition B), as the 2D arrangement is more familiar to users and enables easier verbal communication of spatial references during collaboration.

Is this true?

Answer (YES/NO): NO